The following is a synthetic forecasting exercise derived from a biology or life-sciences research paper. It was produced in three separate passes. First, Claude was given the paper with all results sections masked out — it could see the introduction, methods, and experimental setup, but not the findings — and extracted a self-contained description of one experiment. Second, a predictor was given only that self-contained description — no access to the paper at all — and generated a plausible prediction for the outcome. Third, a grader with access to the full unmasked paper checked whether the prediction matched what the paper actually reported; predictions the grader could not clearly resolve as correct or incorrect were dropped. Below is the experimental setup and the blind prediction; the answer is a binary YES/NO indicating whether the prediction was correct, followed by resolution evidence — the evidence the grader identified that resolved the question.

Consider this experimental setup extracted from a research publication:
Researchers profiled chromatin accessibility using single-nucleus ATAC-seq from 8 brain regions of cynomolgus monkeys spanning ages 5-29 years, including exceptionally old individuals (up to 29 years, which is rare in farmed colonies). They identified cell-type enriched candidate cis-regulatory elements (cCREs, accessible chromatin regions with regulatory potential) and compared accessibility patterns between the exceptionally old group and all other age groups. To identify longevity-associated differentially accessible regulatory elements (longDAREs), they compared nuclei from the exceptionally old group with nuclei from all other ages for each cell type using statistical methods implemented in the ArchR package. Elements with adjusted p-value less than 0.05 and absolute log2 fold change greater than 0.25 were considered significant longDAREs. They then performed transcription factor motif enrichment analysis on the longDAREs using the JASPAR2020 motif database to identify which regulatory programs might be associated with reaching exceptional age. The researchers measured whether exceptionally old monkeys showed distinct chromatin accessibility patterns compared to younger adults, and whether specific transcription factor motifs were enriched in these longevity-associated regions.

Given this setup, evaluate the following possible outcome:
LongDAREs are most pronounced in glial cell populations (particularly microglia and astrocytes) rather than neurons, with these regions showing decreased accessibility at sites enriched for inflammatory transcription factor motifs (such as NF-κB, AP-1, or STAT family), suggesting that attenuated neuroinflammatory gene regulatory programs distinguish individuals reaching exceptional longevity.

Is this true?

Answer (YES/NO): NO